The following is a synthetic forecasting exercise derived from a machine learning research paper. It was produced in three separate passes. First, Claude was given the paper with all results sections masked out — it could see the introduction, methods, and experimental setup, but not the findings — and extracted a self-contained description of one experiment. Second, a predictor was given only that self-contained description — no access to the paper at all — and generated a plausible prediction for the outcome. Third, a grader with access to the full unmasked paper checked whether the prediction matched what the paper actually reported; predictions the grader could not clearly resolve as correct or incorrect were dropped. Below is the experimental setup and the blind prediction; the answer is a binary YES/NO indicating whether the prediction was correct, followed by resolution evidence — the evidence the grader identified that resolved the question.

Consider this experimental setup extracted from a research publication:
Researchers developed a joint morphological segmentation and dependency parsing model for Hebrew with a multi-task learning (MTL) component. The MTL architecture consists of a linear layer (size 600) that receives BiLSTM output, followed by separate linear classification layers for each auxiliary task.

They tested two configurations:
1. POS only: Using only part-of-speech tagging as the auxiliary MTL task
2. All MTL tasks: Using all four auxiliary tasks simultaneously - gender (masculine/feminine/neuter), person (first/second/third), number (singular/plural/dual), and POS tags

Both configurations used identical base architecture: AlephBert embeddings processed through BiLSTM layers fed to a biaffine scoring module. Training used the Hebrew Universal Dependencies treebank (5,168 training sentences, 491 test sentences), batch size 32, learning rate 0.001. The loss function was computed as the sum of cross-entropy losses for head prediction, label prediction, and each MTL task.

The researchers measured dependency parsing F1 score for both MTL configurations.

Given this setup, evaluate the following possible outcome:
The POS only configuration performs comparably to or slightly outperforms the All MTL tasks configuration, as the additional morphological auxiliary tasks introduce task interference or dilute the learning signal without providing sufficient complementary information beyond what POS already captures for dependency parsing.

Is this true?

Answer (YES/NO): YES